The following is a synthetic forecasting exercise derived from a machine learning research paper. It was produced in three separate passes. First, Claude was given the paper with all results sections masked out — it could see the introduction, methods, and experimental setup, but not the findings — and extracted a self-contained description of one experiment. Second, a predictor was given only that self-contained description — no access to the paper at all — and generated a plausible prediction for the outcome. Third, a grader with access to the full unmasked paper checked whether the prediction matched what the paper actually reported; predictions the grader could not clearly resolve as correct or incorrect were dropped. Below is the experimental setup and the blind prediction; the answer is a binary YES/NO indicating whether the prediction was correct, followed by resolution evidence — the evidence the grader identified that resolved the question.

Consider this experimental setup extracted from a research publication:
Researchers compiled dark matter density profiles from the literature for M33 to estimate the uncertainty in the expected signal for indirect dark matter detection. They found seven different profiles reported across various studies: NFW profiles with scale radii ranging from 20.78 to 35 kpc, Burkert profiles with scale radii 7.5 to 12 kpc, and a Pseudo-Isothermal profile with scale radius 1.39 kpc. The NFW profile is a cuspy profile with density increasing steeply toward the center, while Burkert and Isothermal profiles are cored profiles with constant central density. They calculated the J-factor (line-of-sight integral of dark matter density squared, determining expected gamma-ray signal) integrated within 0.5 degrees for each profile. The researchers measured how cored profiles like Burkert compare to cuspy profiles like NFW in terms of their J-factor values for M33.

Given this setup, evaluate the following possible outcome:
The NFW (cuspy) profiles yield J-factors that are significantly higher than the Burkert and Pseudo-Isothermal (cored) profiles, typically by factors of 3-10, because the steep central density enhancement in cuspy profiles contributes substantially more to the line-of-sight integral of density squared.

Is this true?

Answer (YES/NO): NO